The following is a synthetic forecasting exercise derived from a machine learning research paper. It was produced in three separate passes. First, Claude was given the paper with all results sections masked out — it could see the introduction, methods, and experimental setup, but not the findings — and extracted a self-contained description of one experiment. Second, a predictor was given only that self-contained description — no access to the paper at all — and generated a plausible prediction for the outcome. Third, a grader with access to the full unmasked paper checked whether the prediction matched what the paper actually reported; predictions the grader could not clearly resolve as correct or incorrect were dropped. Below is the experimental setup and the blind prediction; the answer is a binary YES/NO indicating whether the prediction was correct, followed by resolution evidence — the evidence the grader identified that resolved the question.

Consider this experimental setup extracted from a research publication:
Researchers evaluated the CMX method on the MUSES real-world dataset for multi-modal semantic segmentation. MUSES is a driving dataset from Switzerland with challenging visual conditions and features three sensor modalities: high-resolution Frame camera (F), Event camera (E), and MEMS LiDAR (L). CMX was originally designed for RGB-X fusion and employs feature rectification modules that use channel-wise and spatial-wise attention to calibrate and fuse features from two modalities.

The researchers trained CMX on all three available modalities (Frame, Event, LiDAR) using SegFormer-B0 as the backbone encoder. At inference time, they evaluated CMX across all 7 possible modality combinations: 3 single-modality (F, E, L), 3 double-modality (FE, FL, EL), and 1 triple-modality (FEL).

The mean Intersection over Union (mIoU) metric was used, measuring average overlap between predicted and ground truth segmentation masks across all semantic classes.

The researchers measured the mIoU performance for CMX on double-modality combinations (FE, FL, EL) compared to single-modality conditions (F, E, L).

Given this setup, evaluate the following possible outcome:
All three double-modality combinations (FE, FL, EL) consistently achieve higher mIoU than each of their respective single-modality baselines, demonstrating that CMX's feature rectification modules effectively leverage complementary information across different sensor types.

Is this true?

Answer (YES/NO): NO